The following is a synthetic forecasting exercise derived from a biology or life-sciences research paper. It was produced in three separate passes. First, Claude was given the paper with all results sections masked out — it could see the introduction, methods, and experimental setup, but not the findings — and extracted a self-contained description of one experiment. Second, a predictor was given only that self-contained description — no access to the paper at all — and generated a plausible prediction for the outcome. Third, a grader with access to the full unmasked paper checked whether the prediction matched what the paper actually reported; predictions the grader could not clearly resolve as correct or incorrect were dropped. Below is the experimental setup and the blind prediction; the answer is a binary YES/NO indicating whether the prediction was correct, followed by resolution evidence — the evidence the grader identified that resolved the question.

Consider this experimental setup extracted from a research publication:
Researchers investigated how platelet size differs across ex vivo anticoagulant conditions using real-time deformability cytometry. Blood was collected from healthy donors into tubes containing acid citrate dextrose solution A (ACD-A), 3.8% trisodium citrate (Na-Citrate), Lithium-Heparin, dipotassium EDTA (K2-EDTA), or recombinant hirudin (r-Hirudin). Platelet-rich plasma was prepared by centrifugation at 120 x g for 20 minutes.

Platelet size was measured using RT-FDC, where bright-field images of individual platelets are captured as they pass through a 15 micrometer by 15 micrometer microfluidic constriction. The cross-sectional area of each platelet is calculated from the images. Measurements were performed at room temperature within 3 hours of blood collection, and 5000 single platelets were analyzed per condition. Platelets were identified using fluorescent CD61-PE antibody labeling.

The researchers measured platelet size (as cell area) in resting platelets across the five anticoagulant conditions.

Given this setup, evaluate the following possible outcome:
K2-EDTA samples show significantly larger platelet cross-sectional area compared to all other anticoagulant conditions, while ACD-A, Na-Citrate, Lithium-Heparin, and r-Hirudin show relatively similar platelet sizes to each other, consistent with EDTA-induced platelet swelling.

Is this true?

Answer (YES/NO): NO